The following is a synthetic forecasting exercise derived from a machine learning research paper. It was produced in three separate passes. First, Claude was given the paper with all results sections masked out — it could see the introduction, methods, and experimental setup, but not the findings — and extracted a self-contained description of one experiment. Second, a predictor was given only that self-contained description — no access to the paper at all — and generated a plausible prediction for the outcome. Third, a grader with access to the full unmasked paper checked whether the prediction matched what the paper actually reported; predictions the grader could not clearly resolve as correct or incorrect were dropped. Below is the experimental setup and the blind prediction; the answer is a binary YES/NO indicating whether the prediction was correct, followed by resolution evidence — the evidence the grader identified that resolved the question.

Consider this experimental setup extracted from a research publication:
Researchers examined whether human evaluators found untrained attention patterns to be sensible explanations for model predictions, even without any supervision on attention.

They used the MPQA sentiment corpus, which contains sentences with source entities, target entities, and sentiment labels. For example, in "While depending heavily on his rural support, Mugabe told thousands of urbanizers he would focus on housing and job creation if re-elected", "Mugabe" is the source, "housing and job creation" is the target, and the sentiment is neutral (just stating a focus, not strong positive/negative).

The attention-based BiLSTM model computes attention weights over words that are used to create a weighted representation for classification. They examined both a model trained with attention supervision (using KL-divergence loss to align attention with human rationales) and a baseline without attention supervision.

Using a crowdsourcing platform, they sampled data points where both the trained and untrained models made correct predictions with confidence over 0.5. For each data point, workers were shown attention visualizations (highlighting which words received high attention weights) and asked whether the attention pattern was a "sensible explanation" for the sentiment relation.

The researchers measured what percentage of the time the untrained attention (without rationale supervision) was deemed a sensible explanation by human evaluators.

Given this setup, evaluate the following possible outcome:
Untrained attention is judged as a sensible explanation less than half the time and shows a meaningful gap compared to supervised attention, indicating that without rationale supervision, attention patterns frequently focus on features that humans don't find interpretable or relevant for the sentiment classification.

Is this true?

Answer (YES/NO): NO